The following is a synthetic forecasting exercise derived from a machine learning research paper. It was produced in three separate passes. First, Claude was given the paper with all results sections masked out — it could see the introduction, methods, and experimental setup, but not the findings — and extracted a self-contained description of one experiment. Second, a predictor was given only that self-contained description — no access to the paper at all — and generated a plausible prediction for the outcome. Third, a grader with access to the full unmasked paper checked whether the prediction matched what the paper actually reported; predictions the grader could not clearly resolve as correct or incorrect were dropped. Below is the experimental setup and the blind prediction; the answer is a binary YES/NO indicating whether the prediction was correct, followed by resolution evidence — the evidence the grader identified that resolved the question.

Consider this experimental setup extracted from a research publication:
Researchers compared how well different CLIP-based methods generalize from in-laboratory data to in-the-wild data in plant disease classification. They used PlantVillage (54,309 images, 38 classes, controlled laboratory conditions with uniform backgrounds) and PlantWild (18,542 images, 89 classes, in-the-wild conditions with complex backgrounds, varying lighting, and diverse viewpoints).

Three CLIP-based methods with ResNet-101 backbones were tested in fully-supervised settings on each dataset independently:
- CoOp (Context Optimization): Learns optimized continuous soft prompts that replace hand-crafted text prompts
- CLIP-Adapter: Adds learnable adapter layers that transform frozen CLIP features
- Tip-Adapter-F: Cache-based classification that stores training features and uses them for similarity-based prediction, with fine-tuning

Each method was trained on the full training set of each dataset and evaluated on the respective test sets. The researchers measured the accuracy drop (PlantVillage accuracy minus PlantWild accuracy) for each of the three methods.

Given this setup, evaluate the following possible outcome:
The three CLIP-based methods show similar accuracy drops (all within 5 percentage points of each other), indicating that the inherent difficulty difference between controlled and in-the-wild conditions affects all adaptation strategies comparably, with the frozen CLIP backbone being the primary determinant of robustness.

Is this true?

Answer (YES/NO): NO